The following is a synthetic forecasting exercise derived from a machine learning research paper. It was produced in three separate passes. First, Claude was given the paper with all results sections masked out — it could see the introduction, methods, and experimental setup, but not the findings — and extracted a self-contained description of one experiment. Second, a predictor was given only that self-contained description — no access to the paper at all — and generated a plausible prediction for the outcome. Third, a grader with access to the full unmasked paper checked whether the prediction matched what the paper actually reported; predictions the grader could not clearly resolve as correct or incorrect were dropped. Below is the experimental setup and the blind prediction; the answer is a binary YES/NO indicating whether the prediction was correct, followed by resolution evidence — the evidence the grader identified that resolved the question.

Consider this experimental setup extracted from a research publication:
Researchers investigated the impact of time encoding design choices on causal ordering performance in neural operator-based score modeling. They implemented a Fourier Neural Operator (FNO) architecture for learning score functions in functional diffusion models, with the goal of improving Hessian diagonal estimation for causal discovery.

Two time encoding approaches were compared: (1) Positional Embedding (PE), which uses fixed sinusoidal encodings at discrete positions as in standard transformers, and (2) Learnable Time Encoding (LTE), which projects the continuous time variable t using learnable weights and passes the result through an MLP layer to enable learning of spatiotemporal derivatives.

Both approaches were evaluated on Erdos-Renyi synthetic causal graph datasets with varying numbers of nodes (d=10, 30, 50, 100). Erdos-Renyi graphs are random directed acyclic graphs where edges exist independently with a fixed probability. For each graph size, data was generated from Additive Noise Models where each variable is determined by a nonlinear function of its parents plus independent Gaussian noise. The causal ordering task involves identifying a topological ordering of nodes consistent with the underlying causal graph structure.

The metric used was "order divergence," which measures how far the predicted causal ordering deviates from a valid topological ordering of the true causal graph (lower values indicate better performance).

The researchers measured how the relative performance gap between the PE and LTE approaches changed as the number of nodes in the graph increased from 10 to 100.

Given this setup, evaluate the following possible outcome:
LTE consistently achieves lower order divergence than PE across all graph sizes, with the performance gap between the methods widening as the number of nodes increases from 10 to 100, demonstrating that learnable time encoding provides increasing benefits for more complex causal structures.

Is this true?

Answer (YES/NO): NO